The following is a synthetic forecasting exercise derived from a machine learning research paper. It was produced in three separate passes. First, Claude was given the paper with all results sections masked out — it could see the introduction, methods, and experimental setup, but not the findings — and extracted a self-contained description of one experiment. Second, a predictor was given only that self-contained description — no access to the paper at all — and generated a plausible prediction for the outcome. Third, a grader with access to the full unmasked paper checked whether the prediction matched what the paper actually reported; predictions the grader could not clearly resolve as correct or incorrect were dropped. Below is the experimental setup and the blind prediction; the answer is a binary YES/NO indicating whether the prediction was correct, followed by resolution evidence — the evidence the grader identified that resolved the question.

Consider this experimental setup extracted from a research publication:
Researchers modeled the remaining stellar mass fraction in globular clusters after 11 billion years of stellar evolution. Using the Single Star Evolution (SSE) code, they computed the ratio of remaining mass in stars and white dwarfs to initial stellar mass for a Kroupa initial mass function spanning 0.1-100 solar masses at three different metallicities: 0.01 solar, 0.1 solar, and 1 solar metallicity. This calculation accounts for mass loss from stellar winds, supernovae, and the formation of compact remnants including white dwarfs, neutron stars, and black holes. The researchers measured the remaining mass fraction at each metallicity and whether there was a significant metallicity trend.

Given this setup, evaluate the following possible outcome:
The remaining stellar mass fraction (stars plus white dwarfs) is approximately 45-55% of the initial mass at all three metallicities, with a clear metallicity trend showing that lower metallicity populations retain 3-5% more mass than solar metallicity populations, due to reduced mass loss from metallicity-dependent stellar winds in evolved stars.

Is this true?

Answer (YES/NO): NO